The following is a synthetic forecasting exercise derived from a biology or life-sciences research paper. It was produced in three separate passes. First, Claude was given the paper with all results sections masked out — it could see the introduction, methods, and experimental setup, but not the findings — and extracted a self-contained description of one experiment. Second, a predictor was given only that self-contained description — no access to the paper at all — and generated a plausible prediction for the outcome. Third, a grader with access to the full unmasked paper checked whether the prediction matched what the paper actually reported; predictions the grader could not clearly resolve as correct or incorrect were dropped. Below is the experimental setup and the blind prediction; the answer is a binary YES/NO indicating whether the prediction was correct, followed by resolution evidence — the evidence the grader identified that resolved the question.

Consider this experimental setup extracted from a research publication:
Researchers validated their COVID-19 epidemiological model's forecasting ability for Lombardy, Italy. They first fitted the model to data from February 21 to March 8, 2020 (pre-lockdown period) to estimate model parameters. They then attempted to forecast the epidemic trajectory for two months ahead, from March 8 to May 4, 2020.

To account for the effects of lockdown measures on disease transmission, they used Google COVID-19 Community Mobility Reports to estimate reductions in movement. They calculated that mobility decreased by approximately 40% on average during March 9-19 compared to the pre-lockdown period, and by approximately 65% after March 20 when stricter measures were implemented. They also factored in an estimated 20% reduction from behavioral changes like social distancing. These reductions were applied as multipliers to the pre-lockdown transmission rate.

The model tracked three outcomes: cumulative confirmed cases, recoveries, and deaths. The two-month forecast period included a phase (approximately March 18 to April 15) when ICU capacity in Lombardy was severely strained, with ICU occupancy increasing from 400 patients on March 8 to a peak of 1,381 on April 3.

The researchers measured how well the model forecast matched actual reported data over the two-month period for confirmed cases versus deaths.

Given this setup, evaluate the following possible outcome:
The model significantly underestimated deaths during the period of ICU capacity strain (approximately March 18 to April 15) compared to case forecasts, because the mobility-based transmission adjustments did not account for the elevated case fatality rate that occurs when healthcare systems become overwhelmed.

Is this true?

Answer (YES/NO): YES